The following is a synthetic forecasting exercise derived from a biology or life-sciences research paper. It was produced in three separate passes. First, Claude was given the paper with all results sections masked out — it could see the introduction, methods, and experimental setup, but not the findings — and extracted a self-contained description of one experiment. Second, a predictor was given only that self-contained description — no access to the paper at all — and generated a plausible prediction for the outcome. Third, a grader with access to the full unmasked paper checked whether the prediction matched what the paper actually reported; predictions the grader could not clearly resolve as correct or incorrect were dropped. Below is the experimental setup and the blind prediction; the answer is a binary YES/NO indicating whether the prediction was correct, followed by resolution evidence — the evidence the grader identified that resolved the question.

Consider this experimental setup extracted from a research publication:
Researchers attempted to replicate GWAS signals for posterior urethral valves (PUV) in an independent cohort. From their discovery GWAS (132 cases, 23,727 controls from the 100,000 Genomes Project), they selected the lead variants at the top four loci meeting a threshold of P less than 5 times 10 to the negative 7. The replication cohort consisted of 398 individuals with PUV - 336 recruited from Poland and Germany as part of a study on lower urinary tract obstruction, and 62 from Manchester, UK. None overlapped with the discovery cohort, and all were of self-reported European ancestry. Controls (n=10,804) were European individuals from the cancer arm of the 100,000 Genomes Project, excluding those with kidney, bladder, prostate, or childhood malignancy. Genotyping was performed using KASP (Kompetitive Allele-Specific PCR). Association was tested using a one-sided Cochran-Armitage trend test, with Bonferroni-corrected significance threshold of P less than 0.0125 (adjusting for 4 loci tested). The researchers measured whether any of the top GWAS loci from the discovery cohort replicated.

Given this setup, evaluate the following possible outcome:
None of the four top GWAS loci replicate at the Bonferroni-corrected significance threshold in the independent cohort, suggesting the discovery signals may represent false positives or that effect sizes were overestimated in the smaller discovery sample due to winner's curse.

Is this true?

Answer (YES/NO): NO